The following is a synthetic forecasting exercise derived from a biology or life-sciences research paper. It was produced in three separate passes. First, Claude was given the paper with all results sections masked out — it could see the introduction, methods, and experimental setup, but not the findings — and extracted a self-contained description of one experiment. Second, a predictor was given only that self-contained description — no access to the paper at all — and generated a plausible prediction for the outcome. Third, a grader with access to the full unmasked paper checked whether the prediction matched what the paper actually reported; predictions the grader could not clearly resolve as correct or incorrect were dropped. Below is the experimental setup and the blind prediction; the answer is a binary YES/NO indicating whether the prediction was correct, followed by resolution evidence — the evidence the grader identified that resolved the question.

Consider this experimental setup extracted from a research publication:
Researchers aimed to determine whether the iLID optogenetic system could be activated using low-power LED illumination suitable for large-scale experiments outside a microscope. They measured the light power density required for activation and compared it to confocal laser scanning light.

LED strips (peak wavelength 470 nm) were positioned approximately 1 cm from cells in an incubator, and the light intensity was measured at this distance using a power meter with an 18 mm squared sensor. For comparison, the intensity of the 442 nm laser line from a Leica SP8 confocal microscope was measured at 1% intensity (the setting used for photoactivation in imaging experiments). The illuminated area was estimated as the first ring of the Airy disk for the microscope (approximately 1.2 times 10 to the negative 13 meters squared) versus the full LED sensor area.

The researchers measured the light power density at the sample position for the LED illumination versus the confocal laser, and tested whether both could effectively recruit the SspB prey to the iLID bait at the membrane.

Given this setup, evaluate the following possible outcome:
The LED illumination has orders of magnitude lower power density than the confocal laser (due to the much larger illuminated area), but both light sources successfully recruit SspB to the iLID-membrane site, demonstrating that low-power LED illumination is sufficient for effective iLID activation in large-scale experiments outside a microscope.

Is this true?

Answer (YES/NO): YES